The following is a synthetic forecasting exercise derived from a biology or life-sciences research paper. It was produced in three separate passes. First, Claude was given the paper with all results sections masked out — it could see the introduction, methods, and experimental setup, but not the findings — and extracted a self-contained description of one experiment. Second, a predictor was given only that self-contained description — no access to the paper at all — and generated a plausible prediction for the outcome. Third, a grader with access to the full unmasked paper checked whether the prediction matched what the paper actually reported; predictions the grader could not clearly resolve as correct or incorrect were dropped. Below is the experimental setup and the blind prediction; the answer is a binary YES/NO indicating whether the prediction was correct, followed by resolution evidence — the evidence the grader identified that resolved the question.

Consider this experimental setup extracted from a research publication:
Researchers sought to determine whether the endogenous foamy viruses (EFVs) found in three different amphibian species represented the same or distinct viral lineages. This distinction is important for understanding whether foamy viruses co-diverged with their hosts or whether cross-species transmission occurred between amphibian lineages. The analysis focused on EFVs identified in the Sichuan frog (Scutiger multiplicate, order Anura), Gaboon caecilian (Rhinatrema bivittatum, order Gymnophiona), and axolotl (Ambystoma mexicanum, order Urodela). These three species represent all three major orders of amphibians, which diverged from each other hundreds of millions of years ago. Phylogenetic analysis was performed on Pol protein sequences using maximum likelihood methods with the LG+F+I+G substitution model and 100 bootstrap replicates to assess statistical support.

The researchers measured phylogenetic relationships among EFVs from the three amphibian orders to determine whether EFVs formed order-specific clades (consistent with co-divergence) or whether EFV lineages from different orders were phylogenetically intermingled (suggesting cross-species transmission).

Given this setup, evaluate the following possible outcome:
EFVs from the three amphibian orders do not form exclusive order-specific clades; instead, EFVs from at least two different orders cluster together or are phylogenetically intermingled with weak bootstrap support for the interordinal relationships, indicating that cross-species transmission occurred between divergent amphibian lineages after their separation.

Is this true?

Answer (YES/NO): NO